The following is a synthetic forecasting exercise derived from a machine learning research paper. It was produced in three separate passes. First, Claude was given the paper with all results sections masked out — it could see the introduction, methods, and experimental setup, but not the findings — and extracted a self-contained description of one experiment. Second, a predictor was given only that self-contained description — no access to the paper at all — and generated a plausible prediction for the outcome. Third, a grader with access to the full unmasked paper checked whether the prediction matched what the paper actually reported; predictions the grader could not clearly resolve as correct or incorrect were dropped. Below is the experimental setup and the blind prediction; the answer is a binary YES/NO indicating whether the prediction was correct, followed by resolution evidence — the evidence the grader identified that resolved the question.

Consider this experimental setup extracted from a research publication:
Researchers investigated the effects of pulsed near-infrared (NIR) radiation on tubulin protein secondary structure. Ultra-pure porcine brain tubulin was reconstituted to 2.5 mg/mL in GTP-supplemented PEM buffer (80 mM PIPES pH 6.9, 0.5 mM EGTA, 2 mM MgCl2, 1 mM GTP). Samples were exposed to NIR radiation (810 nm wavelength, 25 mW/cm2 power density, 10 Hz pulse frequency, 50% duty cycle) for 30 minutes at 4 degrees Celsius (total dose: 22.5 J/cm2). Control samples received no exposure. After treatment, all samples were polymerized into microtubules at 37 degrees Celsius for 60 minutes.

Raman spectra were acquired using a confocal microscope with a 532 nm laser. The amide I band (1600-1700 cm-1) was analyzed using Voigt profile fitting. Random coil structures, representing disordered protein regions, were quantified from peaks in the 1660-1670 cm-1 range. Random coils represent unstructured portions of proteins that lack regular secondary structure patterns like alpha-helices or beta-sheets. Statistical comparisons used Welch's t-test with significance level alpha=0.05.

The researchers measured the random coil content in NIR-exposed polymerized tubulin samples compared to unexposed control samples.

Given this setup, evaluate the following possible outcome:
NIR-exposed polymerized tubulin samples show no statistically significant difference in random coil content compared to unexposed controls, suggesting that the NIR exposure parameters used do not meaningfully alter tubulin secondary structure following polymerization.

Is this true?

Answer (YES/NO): YES